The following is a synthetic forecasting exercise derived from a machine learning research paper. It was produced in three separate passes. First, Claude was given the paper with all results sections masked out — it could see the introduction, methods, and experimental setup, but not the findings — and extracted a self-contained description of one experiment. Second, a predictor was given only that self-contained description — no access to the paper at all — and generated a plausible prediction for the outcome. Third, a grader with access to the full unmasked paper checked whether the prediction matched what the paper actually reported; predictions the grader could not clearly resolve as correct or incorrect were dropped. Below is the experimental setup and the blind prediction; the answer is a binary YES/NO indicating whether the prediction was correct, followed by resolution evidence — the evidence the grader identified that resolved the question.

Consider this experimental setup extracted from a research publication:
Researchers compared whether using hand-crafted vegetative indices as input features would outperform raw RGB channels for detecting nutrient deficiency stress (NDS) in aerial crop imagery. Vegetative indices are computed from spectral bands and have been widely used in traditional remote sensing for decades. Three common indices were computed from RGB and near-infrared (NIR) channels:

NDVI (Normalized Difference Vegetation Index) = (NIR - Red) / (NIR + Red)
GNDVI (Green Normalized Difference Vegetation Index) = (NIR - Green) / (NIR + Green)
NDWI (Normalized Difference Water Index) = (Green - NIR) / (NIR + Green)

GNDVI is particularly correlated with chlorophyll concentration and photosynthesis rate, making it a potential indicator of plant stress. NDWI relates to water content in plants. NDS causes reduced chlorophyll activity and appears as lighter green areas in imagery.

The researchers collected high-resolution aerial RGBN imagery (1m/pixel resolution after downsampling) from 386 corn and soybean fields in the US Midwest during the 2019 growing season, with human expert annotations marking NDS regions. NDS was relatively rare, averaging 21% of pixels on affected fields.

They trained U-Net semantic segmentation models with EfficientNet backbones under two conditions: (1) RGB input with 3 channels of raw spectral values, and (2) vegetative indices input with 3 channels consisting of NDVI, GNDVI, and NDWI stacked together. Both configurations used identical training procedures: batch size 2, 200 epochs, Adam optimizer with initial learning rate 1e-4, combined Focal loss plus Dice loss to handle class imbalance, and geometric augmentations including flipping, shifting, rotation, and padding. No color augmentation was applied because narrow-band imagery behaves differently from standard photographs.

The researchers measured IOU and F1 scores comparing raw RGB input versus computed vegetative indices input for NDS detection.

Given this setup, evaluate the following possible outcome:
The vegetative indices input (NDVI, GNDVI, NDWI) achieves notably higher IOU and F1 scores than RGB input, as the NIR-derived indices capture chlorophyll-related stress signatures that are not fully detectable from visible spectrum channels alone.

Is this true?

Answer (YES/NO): NO